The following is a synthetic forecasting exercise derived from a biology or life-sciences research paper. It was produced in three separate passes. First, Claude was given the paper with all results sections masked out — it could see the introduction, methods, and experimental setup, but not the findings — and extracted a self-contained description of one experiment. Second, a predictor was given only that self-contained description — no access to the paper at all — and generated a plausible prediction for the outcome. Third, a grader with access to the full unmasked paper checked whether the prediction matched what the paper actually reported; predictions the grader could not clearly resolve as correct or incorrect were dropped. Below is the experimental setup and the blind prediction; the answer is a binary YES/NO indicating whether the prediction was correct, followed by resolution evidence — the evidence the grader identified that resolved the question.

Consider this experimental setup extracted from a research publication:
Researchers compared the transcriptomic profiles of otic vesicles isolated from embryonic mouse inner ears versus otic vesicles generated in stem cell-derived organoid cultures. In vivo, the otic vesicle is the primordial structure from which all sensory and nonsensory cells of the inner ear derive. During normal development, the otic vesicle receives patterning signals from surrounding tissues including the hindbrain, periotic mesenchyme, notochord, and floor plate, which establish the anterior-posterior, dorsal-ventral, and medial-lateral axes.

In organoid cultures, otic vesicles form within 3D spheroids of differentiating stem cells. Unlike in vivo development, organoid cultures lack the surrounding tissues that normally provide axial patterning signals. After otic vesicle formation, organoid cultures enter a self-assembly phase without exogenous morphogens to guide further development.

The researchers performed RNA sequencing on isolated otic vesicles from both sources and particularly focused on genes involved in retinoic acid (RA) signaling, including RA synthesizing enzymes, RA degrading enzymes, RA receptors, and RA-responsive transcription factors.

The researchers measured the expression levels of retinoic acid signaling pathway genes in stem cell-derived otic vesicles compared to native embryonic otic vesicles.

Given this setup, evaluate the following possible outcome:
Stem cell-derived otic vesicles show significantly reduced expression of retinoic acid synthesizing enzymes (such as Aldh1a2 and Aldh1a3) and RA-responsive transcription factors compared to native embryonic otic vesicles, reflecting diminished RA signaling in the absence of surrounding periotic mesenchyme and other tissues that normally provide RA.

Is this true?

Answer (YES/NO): NO